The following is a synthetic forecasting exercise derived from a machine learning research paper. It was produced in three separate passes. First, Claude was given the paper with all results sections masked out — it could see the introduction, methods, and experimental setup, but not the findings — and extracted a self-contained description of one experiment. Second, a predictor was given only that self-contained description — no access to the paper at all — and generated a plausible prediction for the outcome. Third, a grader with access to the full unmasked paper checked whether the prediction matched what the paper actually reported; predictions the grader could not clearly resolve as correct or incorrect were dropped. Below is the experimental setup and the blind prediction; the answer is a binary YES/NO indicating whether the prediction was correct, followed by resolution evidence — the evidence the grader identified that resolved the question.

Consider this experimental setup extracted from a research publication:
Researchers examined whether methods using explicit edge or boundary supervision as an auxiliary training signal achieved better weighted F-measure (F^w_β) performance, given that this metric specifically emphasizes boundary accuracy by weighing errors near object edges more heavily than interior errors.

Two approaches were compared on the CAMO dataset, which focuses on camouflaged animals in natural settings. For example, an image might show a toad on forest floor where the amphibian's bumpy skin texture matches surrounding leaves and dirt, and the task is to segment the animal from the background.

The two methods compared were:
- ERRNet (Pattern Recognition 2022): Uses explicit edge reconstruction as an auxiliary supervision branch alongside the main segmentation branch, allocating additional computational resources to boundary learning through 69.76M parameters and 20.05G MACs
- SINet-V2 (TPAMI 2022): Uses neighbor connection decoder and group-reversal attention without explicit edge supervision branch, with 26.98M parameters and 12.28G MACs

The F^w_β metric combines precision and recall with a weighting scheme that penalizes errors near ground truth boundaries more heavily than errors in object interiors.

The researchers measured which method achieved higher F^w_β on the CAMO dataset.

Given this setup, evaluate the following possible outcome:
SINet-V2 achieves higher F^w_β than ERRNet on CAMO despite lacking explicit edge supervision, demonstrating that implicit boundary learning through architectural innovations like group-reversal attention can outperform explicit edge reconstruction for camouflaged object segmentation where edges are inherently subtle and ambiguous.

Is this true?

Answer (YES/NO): YES